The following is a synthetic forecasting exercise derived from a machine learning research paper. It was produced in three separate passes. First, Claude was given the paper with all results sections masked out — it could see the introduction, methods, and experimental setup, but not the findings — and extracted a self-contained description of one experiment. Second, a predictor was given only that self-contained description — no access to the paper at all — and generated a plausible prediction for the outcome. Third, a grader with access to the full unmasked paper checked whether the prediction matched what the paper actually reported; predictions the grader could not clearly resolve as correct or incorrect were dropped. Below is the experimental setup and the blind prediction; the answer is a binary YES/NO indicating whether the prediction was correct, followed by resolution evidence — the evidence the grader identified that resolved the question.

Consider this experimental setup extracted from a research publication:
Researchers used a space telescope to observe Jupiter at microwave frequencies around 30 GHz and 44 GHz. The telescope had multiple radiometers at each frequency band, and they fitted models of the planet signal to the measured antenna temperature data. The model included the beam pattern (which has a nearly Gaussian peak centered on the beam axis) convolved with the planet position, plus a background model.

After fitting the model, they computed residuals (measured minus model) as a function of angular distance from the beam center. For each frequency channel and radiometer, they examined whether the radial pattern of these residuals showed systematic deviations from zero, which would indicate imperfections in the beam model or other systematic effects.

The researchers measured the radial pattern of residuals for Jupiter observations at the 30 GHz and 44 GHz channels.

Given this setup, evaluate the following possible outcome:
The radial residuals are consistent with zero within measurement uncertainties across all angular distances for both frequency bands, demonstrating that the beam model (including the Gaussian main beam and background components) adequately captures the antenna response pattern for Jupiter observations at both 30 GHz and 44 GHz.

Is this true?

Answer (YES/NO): NO